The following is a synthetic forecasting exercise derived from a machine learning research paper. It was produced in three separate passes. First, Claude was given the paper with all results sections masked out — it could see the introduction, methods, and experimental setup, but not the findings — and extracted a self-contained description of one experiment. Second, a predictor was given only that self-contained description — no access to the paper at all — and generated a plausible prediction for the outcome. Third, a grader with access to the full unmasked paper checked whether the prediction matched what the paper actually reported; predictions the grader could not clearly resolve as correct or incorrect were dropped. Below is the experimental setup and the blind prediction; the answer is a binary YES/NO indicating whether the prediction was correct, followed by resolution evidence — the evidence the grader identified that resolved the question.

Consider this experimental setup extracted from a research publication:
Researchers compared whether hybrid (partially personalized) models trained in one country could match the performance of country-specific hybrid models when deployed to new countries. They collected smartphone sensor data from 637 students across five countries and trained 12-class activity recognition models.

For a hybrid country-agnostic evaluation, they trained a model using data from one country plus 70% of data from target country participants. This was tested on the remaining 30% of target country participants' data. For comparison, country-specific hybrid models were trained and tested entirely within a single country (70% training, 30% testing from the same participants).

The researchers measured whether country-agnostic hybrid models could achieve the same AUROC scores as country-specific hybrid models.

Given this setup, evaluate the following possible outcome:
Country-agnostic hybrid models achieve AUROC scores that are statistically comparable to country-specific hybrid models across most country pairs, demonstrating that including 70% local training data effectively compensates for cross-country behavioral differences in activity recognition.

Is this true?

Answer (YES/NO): NO